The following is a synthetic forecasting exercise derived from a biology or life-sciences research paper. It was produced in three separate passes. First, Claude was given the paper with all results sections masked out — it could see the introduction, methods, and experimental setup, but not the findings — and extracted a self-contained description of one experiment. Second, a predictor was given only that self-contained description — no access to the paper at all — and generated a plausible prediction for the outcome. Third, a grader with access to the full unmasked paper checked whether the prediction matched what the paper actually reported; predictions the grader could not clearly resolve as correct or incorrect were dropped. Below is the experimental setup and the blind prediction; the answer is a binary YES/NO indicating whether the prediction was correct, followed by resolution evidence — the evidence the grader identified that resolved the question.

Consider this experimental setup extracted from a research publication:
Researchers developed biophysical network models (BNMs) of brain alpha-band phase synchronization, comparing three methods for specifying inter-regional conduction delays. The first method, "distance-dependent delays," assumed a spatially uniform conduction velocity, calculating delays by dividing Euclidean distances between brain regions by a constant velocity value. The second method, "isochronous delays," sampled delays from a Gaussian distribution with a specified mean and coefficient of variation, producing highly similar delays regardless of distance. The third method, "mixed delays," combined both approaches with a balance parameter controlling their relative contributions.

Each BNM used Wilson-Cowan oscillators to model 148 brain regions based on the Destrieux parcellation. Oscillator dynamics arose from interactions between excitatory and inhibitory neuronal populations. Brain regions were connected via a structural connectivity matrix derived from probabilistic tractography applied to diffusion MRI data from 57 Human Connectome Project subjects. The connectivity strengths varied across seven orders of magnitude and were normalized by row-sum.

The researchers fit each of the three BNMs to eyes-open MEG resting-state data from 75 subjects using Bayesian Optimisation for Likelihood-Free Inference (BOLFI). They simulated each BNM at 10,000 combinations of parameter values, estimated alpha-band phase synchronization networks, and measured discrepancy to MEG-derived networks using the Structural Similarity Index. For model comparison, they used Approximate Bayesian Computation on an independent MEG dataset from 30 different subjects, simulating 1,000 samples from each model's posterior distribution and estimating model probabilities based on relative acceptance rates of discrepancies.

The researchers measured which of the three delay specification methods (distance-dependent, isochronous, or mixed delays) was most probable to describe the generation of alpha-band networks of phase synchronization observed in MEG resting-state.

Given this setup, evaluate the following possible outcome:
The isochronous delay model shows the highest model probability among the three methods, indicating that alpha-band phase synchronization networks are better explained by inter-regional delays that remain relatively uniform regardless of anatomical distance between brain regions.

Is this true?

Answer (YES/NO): NO